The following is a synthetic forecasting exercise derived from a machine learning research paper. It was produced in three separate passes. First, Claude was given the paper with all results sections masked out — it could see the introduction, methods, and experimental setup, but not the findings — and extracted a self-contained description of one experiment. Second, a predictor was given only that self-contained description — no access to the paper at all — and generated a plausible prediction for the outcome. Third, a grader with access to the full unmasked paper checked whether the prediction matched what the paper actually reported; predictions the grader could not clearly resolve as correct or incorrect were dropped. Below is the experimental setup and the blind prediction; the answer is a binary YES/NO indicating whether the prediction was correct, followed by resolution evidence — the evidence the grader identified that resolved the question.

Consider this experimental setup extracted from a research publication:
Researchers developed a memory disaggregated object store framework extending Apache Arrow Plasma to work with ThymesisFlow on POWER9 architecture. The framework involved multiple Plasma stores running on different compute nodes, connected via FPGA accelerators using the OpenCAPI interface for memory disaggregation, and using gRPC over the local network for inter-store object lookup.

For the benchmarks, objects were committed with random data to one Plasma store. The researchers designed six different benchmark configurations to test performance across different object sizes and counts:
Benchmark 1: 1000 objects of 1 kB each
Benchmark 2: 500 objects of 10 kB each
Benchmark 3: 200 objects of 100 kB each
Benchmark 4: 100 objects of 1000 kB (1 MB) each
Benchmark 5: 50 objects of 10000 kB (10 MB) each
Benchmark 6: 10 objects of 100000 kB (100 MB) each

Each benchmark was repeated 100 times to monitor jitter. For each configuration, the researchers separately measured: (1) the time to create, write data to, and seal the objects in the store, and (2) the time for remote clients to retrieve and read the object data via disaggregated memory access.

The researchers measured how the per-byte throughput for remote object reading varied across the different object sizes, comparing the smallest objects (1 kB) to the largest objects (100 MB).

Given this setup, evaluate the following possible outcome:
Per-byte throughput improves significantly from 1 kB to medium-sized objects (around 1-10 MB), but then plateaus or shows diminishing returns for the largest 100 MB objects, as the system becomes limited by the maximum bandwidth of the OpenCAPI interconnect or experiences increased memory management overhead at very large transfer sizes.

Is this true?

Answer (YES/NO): NO